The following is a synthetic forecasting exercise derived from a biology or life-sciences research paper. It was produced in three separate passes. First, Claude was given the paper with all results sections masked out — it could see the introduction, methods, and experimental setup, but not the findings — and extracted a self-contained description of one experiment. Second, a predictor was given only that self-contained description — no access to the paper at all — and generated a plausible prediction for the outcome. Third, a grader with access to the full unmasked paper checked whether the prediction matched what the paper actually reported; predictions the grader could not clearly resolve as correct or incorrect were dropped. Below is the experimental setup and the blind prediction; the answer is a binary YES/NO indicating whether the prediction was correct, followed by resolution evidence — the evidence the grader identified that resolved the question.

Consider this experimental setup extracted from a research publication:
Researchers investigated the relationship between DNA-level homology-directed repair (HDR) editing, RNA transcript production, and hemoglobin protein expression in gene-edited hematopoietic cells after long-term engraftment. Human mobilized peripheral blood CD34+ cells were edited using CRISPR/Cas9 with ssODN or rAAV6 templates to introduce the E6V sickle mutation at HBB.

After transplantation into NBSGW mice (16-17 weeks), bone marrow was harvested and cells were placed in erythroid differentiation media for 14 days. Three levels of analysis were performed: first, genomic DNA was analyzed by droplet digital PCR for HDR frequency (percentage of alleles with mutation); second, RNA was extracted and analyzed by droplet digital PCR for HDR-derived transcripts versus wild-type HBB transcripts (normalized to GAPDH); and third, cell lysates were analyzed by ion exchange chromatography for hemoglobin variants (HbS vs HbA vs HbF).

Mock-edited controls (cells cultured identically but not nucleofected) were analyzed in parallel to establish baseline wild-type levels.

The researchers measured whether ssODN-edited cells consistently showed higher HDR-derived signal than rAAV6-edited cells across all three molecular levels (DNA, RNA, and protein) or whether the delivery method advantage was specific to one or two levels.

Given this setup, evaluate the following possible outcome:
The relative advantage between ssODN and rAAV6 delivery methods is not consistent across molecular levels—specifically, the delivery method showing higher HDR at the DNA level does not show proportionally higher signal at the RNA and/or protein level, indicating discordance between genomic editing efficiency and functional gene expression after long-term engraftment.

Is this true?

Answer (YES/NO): NO